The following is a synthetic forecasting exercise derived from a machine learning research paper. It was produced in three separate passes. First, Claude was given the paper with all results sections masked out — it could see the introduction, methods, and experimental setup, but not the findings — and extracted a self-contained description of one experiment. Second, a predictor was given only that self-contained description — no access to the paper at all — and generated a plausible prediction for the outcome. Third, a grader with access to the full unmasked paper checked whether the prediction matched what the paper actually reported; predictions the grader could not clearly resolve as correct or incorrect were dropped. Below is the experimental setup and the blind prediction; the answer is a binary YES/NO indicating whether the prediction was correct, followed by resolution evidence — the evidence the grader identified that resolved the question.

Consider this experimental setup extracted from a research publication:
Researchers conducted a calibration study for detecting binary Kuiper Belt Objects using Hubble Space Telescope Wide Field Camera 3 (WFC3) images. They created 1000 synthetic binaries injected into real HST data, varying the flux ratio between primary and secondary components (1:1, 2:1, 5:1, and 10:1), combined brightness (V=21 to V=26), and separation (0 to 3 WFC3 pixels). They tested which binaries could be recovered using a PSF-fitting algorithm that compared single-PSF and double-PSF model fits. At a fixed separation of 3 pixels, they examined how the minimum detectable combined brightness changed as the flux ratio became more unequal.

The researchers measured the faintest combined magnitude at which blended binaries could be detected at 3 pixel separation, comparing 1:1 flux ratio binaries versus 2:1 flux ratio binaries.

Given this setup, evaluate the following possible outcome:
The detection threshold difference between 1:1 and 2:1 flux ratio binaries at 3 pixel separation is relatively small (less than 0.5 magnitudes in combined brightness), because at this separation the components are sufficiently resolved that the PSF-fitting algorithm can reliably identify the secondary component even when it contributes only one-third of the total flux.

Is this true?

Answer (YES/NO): NO